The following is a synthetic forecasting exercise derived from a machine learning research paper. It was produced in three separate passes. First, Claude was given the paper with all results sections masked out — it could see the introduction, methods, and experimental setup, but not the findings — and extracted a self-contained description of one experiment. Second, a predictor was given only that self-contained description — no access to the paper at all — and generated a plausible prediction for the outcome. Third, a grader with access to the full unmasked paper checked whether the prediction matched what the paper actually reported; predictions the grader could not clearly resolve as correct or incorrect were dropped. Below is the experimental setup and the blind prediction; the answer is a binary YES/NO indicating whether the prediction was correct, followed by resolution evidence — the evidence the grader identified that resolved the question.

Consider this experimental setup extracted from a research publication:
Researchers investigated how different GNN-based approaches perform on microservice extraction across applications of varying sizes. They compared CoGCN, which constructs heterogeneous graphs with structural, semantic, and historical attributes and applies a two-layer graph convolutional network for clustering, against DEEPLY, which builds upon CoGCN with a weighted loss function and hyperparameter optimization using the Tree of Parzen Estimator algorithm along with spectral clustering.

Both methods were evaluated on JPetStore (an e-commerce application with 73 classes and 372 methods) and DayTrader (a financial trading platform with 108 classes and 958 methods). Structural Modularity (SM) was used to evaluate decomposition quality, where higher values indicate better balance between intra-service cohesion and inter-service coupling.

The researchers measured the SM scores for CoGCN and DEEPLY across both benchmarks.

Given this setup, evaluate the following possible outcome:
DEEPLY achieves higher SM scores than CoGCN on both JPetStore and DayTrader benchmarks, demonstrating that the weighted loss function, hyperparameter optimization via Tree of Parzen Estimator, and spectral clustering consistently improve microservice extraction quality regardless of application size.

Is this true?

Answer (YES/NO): YES